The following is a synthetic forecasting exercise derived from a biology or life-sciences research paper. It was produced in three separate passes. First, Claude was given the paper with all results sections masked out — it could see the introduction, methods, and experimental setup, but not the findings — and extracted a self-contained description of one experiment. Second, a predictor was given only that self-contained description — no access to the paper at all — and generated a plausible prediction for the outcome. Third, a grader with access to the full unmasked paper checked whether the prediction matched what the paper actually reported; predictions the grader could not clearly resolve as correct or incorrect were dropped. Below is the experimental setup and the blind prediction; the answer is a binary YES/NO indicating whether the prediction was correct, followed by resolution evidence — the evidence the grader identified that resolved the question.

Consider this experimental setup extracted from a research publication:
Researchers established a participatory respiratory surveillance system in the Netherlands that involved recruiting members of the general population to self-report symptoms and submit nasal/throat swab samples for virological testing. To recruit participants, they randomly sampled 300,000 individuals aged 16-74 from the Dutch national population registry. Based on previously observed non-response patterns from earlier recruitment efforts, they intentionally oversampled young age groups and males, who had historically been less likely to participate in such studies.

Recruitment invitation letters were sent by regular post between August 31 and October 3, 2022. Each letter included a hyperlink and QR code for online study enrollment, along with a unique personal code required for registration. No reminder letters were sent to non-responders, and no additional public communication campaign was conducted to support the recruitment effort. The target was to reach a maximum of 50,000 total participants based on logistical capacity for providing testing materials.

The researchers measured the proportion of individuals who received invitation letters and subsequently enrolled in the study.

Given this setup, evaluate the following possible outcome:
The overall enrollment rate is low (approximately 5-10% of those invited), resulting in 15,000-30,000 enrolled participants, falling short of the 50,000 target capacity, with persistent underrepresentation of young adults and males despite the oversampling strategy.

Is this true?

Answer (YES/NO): NO